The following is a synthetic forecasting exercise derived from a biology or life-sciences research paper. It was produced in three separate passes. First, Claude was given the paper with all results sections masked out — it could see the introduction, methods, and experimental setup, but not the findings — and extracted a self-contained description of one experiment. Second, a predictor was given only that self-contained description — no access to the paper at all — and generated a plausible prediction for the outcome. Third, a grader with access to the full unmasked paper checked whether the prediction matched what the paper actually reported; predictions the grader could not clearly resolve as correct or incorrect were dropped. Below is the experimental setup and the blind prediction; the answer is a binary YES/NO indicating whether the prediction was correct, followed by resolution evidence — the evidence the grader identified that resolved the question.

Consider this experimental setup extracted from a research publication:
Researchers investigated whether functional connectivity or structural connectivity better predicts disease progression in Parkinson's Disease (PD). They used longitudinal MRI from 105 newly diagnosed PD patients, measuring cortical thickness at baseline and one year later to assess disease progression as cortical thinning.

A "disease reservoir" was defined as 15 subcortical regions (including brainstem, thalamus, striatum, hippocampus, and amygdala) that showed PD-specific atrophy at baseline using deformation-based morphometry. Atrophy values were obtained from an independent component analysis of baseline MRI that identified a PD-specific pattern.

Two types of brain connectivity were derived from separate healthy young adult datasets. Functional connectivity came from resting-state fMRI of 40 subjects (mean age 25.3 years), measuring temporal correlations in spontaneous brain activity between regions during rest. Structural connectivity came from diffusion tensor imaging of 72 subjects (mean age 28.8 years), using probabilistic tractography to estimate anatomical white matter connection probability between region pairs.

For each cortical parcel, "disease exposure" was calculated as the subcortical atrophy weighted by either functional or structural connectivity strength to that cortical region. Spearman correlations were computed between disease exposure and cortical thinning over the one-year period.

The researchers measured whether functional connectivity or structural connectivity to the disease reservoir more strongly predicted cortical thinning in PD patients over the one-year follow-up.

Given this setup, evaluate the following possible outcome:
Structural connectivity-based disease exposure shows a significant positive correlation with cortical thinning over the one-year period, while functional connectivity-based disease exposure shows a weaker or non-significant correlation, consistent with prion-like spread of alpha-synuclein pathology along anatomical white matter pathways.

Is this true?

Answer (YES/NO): NO